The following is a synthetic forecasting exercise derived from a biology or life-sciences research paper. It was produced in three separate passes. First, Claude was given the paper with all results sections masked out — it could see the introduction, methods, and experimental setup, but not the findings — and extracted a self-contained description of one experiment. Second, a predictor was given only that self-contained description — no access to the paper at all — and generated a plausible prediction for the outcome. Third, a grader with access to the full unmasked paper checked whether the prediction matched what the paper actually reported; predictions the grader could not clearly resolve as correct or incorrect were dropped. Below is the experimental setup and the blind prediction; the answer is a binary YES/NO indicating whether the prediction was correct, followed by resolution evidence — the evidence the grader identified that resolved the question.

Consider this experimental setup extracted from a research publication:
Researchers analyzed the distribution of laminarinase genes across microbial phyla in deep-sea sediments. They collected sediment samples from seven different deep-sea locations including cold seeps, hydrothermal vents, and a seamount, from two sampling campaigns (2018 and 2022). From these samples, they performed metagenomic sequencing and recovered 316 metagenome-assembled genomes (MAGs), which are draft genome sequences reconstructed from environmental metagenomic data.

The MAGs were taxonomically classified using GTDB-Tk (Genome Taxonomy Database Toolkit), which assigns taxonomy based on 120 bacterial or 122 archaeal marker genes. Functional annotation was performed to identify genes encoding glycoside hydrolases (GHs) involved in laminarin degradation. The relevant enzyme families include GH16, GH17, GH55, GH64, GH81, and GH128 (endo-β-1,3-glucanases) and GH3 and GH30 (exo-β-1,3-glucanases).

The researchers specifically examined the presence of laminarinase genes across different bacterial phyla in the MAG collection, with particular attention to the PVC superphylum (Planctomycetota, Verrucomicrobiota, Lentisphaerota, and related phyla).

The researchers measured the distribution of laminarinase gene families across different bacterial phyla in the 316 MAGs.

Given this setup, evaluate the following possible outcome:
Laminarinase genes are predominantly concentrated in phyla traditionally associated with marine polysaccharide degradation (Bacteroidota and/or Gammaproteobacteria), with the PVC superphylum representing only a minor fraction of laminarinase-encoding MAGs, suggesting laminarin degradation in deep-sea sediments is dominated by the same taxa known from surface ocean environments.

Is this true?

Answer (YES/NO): NO